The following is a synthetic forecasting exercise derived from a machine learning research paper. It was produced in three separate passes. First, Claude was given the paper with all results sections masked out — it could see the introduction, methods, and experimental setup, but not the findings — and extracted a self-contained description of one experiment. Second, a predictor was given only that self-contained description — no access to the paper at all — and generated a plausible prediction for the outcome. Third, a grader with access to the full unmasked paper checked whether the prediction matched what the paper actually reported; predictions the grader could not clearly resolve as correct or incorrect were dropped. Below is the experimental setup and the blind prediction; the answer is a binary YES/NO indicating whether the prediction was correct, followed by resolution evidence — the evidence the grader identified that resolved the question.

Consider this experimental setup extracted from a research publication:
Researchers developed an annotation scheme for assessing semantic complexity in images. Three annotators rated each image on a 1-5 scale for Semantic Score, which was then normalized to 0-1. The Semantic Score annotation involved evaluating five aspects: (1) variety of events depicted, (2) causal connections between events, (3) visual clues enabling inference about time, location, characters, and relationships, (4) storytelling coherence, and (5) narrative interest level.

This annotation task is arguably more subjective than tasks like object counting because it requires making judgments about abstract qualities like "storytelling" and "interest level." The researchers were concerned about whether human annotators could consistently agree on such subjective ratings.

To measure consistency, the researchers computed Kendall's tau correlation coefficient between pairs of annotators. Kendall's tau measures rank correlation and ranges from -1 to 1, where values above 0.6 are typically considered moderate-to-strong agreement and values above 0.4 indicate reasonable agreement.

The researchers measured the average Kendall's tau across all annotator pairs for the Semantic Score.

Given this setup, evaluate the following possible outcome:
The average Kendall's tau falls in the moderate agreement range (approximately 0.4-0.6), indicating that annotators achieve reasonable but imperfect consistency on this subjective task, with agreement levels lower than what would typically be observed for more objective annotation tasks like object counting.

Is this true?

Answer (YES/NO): NO